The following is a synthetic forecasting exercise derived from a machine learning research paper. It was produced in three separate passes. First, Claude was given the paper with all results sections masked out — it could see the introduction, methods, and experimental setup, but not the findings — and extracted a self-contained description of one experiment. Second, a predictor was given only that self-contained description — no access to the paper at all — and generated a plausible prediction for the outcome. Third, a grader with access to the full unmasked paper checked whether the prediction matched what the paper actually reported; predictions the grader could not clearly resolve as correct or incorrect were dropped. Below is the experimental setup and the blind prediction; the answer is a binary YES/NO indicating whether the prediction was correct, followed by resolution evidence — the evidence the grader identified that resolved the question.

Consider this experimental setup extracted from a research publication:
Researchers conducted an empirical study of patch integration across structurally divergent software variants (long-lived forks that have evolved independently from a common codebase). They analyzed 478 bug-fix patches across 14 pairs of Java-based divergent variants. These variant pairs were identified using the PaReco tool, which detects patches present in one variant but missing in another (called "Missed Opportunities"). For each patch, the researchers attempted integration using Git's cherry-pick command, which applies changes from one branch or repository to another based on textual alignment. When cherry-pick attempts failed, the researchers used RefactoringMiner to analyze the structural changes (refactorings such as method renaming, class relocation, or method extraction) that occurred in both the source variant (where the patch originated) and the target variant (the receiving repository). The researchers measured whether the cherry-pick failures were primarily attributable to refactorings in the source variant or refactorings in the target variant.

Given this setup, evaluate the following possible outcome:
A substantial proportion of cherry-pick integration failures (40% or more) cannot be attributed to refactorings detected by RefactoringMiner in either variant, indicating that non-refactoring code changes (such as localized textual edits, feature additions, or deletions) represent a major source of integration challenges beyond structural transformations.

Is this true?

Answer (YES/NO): NO